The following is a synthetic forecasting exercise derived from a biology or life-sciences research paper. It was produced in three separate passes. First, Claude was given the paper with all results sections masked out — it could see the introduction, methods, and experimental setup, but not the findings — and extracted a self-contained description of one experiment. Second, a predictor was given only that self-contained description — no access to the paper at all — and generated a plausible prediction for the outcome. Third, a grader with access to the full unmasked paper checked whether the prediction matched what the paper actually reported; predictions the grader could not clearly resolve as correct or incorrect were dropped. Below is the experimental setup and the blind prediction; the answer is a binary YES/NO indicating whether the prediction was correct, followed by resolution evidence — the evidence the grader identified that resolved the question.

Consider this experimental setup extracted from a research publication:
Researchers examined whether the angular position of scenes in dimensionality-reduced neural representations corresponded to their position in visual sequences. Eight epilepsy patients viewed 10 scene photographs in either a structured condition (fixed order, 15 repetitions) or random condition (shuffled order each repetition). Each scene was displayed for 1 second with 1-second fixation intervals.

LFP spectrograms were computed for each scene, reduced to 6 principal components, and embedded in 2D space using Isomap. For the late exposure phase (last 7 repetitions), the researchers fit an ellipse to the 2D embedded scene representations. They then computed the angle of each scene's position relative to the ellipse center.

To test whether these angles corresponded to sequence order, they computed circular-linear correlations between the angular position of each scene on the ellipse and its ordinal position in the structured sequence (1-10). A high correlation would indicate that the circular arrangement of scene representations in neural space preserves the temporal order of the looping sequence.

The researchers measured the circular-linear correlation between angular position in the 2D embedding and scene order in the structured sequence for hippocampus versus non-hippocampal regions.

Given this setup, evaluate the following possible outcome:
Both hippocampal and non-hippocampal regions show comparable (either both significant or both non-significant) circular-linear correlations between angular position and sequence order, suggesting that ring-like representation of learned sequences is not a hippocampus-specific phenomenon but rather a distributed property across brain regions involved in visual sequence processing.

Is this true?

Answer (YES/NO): NO